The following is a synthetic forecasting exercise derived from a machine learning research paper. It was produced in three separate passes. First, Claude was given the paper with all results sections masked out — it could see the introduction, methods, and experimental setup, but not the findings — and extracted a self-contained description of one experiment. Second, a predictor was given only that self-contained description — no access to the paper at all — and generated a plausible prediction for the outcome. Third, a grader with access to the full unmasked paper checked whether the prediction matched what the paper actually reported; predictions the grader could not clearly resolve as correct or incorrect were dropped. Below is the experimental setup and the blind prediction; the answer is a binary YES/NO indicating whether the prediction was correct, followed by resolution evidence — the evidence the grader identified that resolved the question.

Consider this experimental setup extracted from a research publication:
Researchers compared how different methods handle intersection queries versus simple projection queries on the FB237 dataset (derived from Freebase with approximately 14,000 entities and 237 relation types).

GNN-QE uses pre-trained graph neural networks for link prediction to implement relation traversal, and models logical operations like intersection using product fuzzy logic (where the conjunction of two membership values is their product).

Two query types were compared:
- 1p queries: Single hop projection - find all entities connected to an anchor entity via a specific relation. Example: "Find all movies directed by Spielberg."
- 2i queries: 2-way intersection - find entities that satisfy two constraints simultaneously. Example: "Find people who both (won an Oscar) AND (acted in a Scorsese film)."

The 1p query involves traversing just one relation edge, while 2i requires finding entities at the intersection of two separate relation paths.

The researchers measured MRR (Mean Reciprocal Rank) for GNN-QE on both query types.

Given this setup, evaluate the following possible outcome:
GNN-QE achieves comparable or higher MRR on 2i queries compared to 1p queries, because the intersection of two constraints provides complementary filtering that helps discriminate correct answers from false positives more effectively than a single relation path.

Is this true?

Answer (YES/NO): NO